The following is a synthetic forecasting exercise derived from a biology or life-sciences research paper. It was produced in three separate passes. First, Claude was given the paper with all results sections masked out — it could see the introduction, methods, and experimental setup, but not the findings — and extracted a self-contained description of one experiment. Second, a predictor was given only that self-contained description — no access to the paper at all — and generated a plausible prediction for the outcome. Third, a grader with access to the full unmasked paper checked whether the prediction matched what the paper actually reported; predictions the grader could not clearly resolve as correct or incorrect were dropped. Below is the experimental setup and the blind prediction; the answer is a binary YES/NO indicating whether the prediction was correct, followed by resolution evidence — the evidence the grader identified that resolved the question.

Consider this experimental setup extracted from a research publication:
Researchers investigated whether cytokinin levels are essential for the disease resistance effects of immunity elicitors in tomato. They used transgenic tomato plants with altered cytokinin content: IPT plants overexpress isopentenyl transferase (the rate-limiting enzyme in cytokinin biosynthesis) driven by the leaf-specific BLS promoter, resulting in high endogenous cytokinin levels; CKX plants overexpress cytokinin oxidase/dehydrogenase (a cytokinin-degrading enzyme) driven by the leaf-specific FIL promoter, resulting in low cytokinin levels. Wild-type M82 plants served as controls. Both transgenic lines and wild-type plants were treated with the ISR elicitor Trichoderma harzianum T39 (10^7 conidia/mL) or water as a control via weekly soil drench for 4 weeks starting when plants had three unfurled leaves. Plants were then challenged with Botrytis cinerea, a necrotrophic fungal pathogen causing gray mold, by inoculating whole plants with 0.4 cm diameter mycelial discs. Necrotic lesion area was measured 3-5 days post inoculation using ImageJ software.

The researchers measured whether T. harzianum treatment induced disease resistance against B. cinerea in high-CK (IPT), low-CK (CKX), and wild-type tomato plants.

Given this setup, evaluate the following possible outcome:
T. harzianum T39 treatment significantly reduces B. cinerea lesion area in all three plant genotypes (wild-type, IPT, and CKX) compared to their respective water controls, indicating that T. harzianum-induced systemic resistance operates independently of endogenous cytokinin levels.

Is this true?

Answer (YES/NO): NO